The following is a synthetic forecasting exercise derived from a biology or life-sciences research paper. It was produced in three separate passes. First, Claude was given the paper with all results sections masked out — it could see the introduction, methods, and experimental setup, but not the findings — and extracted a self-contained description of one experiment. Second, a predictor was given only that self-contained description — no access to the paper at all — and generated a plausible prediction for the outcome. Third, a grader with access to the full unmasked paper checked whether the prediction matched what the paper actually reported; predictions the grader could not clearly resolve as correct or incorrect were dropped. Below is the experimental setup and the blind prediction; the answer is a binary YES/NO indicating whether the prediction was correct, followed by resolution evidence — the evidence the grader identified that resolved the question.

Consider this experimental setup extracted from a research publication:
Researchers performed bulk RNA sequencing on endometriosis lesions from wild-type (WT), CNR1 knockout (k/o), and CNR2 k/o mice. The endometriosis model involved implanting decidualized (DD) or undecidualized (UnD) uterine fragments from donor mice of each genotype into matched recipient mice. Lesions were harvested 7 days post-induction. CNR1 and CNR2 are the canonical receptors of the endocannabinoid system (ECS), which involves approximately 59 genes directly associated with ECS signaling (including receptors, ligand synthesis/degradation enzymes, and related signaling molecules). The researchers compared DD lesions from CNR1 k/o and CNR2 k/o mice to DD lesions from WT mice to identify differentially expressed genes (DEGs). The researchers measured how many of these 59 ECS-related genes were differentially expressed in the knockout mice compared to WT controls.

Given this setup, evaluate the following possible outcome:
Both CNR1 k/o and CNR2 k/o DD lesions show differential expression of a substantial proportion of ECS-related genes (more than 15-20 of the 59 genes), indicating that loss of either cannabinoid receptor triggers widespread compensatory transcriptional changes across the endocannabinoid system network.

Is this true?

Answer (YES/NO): NO